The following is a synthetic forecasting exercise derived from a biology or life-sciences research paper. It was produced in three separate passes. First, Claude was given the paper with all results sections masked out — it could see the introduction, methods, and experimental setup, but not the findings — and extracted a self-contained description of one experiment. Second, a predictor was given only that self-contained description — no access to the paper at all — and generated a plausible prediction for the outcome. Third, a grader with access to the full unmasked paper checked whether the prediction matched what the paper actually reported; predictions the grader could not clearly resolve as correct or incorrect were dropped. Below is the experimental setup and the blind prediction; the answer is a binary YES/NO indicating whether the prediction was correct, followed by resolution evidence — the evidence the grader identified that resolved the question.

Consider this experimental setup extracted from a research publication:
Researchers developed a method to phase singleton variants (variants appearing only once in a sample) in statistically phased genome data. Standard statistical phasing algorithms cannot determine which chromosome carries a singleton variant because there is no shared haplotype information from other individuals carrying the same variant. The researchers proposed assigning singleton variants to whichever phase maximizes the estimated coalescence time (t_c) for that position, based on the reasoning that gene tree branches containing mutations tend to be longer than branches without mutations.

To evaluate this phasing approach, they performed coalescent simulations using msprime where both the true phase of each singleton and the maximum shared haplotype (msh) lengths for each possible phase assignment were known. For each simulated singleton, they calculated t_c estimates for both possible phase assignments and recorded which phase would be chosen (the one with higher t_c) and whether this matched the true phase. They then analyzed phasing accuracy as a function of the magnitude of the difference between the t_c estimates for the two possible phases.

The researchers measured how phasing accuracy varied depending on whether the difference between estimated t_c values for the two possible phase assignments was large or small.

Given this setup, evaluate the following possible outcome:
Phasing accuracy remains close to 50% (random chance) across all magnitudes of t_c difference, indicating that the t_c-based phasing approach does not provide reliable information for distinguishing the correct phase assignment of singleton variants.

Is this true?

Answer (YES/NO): NO